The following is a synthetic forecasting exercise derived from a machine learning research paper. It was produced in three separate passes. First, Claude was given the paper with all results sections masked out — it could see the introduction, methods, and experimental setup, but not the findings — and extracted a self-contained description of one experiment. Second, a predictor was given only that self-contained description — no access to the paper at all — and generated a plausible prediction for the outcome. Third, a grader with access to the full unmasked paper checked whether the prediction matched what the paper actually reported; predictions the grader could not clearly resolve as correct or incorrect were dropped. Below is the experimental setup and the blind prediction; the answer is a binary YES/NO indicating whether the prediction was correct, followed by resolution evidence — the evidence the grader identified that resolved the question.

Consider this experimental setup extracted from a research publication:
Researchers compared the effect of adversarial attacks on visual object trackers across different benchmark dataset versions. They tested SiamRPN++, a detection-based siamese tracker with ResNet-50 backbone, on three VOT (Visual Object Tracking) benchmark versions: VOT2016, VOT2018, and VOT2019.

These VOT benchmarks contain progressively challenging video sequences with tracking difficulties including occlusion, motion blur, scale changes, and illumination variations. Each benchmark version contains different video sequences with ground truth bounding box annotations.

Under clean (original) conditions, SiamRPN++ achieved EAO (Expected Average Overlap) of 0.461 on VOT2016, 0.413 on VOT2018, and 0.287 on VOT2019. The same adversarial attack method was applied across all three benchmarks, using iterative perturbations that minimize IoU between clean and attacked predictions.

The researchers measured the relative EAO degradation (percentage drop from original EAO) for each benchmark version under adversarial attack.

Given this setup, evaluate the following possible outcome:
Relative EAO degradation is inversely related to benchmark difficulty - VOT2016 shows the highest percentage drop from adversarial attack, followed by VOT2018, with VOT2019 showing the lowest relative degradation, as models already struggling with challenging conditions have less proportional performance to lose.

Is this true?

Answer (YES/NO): NO